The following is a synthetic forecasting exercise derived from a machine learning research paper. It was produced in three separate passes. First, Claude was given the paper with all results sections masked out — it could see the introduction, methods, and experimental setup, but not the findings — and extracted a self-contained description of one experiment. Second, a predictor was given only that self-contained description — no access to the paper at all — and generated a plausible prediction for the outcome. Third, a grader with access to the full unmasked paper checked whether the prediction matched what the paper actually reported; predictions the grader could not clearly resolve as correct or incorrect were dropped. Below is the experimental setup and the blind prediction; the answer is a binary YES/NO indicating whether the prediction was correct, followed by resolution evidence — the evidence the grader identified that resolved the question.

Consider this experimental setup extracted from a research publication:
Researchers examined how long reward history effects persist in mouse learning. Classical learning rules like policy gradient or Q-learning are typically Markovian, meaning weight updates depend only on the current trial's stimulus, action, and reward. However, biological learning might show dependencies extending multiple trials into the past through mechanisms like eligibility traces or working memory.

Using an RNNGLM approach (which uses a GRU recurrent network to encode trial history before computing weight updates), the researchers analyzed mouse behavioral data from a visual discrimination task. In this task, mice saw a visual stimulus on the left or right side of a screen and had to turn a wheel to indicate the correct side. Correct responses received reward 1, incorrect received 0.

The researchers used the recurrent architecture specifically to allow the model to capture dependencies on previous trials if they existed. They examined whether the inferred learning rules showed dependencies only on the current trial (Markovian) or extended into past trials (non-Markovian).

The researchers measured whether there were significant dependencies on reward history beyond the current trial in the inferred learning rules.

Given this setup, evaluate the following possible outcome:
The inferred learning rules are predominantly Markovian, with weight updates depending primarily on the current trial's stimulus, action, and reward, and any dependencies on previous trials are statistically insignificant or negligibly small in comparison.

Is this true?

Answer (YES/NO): NO